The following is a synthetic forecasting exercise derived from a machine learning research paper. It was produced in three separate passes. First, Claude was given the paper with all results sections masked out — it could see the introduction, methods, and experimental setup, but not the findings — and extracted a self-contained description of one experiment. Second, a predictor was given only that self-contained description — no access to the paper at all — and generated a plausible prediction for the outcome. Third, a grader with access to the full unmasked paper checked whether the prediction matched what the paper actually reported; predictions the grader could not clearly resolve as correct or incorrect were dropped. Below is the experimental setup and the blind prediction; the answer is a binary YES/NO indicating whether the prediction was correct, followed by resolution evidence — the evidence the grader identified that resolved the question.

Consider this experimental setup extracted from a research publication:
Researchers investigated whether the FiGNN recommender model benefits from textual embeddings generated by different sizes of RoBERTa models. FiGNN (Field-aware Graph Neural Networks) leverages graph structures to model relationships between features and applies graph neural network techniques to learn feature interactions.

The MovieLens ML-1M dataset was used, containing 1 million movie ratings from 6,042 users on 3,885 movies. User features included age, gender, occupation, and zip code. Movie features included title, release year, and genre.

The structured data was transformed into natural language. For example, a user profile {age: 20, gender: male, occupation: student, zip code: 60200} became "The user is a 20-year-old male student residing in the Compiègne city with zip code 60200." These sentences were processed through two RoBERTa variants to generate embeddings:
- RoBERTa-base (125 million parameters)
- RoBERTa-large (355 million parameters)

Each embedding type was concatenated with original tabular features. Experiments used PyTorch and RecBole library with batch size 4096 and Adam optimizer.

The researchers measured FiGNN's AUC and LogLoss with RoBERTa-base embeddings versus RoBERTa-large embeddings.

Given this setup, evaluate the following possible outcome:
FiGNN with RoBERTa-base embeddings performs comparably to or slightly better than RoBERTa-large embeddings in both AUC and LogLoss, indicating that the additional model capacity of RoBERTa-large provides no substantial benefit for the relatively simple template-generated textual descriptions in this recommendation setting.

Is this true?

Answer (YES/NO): YES